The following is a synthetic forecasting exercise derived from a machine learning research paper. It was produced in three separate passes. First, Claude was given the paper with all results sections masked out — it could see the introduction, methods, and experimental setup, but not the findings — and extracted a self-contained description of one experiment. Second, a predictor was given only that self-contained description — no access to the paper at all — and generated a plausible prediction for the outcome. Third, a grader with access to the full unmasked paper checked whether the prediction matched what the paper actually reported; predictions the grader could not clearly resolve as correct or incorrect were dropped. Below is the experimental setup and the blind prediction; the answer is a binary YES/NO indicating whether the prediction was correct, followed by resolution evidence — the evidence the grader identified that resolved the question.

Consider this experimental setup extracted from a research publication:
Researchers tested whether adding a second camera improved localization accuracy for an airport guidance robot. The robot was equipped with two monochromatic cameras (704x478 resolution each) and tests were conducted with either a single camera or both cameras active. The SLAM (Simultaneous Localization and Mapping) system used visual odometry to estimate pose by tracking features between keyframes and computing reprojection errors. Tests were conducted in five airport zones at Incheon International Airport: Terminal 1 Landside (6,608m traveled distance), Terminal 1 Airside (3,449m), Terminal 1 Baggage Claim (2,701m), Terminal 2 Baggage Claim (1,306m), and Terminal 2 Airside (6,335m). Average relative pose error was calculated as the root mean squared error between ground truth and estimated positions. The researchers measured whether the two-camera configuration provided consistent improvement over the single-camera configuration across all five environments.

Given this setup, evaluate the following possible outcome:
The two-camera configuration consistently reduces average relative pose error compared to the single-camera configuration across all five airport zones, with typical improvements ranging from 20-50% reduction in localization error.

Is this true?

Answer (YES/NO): NO